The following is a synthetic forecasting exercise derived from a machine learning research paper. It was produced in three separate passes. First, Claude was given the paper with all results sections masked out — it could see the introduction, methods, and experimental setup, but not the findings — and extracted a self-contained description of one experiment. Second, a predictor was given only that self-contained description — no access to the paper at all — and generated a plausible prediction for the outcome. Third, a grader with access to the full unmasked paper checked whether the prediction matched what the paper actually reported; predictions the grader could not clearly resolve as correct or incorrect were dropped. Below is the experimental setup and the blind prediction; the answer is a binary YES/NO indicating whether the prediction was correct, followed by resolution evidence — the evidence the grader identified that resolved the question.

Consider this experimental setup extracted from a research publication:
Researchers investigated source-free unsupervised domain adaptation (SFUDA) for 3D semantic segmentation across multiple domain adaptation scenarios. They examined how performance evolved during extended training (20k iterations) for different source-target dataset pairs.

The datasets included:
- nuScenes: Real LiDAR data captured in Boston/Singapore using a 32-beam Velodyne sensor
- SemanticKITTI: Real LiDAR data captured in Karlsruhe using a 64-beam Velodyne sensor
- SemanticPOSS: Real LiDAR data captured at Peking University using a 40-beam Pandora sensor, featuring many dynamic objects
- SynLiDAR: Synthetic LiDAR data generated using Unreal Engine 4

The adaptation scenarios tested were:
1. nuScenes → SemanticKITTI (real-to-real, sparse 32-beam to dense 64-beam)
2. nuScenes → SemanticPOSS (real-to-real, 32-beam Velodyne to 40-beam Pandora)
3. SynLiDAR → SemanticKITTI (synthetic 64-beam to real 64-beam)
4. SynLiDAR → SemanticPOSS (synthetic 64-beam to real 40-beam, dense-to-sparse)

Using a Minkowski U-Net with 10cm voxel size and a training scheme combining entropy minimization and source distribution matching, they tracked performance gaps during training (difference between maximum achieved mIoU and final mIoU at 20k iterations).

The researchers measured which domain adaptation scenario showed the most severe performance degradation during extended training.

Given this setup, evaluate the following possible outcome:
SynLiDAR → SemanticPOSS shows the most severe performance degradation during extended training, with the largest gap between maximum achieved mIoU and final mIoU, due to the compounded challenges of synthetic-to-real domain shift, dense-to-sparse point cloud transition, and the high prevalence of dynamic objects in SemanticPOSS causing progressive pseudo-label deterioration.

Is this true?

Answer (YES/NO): NO